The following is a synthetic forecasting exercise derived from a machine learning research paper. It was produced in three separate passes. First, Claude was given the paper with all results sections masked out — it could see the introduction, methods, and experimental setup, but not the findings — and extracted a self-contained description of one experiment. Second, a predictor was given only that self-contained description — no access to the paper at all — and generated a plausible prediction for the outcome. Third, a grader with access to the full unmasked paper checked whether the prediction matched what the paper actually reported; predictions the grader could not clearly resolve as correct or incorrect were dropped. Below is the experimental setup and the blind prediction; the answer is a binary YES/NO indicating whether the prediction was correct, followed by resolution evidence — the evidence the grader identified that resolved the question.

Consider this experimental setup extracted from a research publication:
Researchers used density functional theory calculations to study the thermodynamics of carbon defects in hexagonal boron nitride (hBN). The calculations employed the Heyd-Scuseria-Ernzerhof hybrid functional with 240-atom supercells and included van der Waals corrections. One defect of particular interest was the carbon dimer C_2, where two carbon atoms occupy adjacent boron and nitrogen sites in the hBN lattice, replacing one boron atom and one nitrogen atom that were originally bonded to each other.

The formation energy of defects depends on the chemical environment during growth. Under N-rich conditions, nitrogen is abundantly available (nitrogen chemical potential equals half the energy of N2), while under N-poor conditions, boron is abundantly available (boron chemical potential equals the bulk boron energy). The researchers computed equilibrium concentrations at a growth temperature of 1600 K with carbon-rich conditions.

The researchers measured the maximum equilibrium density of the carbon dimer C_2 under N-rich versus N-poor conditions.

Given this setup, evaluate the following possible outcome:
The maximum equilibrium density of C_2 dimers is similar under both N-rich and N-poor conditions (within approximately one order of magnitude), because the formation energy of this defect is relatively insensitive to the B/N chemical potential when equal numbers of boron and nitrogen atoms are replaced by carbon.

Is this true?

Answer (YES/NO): YES